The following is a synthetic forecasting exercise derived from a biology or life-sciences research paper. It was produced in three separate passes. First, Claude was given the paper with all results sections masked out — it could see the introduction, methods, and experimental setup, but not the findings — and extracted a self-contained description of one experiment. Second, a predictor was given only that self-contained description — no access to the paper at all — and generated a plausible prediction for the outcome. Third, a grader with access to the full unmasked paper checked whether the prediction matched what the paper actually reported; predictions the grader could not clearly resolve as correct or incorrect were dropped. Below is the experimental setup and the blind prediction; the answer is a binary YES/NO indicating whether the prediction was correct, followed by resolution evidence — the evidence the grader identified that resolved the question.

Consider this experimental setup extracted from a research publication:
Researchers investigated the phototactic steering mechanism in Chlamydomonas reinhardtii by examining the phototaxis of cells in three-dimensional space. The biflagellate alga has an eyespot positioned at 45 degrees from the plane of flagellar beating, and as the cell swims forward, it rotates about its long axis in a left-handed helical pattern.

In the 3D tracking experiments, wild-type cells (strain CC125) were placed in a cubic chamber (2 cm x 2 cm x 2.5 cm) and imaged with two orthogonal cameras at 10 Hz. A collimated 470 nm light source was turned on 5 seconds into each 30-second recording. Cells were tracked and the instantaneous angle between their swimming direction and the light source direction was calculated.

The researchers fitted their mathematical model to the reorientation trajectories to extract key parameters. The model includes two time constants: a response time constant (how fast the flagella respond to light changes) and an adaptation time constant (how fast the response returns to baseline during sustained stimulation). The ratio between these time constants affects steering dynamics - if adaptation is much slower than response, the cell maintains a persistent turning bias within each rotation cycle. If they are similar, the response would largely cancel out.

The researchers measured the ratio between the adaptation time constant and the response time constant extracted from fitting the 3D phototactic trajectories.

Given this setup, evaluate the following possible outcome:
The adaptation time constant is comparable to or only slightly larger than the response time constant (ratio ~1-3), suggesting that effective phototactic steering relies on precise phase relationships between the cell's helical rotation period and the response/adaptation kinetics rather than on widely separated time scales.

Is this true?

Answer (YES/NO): YES